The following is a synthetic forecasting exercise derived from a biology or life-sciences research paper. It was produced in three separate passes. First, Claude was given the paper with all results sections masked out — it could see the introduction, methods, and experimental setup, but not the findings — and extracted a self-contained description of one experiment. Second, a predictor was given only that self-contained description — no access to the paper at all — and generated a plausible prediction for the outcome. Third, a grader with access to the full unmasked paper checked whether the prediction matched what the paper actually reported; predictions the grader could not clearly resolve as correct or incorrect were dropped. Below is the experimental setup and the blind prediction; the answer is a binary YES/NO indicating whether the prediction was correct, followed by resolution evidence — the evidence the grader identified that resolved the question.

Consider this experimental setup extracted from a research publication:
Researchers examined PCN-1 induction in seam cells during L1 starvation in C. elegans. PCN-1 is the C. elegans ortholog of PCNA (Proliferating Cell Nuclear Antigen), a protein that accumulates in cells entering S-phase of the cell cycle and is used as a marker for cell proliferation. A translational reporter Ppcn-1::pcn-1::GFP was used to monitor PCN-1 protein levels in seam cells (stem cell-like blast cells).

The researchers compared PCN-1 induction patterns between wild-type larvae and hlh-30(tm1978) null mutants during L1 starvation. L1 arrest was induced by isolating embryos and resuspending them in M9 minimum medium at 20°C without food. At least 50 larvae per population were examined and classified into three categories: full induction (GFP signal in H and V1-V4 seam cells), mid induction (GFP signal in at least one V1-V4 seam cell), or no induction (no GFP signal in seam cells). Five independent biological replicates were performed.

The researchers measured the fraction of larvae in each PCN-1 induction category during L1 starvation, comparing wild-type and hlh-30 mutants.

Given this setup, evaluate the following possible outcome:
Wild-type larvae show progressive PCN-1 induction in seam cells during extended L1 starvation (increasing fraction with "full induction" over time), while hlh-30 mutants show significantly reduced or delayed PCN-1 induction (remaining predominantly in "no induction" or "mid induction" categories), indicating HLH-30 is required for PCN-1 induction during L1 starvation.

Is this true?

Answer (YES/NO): NO